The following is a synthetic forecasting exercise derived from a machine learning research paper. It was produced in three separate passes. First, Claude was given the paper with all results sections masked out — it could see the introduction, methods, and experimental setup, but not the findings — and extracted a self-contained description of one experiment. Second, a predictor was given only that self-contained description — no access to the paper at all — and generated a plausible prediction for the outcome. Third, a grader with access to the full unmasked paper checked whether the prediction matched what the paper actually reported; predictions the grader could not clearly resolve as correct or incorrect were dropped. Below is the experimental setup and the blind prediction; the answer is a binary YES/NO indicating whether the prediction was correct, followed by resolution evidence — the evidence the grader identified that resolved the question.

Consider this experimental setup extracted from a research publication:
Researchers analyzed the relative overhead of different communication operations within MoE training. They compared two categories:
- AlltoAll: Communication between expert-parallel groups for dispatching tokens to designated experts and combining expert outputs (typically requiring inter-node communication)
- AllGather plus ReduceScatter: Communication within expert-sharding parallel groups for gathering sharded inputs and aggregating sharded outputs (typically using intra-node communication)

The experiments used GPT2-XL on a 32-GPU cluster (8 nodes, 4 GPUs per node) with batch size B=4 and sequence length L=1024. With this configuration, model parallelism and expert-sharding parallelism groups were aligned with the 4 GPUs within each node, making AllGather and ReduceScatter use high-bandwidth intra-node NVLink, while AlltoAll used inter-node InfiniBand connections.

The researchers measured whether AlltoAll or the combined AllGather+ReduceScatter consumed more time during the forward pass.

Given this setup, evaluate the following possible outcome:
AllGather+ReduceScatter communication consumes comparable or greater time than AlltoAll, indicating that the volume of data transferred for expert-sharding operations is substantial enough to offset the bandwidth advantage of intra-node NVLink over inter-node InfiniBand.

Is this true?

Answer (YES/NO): YES